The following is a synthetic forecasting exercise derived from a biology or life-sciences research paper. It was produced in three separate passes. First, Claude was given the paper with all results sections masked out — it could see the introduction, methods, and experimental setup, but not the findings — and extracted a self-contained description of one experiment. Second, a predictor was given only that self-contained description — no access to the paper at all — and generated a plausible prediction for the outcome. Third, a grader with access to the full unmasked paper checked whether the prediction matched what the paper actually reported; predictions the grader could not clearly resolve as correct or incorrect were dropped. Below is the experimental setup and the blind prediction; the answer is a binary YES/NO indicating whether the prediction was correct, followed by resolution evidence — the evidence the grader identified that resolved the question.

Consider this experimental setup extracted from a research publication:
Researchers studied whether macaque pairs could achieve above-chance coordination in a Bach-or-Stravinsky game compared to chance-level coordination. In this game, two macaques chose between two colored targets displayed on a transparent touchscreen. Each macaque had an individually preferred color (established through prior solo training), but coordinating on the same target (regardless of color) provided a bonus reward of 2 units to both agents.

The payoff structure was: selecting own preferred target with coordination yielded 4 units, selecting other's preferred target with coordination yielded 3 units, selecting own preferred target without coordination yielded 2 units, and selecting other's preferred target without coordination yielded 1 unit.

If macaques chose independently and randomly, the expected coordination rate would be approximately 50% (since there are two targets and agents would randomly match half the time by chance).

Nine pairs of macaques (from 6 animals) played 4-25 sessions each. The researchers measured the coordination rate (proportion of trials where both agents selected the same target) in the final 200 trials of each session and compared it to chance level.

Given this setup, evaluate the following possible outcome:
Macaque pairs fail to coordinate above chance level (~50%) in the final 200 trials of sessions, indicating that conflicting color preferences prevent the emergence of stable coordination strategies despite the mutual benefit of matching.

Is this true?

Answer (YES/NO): NO